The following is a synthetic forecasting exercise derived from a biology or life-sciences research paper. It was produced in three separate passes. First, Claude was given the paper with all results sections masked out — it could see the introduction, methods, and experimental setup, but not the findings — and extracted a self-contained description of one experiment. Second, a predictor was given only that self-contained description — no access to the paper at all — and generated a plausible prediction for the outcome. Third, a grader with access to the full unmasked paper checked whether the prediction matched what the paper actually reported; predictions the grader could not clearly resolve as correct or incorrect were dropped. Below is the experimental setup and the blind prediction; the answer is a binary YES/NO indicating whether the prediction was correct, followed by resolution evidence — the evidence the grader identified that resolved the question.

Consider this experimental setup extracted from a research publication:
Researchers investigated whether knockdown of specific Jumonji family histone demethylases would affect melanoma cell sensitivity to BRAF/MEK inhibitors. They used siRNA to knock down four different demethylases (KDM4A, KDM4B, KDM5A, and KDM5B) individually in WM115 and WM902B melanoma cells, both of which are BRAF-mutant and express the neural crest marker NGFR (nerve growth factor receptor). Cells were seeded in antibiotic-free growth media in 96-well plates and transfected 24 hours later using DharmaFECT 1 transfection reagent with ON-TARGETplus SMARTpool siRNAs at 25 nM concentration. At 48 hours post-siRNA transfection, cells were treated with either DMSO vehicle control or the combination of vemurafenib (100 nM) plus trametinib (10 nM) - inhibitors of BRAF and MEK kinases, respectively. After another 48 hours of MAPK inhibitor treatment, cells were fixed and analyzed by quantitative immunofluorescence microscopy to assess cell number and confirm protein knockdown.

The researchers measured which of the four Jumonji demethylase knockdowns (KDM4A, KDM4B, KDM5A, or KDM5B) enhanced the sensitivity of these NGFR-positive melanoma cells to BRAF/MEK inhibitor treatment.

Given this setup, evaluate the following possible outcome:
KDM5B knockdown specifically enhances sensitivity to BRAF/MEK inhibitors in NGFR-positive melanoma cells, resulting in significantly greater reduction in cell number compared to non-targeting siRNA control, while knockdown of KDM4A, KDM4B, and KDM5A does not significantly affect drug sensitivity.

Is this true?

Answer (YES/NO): NO